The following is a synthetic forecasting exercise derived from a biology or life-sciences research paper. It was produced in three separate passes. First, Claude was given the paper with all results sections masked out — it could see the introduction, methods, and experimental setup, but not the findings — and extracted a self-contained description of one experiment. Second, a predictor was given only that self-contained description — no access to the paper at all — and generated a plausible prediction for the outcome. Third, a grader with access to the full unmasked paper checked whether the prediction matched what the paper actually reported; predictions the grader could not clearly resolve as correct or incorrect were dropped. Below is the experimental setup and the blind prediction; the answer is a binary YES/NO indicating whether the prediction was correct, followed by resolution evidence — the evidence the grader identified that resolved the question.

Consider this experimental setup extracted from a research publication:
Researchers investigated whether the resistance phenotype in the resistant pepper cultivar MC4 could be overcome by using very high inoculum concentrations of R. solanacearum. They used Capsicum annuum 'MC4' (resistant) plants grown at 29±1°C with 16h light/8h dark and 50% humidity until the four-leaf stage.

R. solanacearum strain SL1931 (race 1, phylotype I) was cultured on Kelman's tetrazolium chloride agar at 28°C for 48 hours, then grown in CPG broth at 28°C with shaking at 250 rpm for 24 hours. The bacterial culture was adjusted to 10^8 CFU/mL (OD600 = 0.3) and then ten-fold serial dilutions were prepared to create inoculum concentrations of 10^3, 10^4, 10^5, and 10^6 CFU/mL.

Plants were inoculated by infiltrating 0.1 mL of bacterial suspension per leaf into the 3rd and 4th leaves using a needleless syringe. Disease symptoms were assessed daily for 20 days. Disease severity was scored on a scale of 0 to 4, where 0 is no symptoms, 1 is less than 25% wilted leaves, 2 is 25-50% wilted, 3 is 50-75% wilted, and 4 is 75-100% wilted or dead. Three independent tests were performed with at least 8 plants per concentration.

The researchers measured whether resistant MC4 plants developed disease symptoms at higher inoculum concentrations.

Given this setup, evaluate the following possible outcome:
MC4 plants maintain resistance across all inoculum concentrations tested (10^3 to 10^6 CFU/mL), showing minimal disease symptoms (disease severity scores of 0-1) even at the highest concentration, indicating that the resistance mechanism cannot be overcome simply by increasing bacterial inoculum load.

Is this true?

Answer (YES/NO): YES